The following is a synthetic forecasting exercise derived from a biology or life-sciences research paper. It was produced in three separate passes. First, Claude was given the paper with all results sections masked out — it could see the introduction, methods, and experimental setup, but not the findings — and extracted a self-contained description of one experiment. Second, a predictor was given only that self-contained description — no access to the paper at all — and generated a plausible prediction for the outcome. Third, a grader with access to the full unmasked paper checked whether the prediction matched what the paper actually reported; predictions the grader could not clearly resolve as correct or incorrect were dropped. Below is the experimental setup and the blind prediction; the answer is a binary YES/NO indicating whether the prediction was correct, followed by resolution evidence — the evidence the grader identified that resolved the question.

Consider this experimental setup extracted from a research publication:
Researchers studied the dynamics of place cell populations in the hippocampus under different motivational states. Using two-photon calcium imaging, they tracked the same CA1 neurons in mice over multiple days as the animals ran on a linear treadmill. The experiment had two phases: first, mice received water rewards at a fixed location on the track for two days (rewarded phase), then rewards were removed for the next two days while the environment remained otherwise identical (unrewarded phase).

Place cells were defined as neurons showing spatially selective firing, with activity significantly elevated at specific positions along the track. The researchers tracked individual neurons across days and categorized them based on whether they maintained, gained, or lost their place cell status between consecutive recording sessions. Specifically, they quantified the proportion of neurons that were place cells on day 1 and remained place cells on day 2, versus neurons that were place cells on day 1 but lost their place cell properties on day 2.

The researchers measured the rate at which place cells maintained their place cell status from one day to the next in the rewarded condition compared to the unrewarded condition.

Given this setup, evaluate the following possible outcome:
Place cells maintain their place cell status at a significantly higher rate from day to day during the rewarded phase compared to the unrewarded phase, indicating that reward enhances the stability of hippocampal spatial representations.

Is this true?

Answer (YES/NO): YES